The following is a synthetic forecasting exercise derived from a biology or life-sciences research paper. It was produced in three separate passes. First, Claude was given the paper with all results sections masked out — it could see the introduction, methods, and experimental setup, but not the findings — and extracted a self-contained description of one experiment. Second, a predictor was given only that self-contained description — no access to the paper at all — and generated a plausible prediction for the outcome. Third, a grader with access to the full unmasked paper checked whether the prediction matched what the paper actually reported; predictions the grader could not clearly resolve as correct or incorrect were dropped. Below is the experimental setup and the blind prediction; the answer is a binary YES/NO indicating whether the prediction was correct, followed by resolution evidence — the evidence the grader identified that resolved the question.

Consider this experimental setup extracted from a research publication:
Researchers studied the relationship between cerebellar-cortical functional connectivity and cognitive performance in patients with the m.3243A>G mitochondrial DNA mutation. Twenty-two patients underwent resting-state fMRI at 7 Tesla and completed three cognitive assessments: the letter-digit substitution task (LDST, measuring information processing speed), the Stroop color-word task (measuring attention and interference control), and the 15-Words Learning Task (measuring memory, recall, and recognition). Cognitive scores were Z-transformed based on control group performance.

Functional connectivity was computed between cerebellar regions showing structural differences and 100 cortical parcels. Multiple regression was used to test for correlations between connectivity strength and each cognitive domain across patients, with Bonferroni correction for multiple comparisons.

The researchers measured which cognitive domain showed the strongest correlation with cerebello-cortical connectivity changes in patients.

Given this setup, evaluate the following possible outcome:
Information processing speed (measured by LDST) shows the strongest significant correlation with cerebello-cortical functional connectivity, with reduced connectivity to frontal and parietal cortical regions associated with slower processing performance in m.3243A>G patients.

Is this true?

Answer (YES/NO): NO